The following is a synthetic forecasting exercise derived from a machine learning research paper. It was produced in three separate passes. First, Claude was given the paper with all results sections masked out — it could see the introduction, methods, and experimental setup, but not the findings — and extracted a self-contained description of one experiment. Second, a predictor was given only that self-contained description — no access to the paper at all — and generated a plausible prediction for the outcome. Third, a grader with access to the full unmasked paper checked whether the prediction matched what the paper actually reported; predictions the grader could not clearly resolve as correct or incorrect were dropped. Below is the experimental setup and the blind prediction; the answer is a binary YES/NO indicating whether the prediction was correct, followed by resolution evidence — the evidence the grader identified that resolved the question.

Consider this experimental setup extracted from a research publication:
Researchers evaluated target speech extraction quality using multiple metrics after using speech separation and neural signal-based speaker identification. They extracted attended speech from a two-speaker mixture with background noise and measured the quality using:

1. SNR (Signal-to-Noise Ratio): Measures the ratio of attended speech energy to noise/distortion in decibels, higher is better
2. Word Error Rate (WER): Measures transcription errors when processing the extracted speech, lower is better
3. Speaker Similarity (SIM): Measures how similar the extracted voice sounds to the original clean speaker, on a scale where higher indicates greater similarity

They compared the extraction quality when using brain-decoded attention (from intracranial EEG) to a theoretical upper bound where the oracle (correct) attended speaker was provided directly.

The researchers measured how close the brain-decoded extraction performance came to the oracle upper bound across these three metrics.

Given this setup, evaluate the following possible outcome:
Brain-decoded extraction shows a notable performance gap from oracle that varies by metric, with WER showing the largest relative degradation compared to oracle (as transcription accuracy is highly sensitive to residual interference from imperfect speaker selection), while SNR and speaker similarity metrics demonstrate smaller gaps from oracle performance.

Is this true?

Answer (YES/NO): NO